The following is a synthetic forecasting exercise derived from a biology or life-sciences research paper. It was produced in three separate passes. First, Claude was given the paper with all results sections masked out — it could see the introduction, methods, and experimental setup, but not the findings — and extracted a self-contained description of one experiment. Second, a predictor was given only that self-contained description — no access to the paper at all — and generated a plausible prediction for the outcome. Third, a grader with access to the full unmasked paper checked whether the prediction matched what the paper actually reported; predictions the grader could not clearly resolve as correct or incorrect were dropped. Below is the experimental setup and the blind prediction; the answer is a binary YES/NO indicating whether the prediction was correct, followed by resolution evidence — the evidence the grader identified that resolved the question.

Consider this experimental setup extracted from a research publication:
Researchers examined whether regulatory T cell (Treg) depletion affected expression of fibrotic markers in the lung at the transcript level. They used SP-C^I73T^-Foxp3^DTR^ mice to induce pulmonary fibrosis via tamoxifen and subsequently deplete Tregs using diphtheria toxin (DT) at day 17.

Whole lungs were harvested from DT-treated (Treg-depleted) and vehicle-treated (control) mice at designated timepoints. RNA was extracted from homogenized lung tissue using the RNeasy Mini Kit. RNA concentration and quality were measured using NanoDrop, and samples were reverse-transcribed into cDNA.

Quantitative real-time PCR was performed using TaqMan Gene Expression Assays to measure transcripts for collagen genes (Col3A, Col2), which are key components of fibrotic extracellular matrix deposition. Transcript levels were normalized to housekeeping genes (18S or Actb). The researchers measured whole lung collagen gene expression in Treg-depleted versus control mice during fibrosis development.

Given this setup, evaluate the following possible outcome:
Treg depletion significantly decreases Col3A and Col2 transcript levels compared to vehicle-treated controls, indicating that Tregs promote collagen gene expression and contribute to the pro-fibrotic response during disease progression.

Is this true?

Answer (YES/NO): NO